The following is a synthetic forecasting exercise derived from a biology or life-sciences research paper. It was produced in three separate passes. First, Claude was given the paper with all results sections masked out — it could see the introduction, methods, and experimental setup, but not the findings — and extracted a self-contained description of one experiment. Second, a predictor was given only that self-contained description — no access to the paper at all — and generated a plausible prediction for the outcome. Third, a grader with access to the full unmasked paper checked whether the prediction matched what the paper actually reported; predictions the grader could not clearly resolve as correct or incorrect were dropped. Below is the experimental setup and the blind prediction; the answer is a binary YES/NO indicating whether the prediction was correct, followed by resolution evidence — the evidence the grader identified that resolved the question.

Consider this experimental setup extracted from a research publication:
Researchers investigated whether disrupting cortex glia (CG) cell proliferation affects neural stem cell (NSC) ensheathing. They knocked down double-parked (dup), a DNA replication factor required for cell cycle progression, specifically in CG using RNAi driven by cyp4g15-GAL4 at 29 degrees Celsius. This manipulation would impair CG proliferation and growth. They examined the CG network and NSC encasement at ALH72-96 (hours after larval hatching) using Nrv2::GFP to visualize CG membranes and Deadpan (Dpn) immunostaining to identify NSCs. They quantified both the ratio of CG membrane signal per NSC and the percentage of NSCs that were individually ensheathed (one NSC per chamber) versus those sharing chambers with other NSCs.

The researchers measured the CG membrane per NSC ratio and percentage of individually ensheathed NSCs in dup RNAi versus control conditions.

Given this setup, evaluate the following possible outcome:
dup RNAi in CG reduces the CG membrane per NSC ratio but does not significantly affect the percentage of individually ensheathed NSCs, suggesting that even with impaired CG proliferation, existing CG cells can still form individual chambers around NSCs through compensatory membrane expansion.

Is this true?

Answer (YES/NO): NO